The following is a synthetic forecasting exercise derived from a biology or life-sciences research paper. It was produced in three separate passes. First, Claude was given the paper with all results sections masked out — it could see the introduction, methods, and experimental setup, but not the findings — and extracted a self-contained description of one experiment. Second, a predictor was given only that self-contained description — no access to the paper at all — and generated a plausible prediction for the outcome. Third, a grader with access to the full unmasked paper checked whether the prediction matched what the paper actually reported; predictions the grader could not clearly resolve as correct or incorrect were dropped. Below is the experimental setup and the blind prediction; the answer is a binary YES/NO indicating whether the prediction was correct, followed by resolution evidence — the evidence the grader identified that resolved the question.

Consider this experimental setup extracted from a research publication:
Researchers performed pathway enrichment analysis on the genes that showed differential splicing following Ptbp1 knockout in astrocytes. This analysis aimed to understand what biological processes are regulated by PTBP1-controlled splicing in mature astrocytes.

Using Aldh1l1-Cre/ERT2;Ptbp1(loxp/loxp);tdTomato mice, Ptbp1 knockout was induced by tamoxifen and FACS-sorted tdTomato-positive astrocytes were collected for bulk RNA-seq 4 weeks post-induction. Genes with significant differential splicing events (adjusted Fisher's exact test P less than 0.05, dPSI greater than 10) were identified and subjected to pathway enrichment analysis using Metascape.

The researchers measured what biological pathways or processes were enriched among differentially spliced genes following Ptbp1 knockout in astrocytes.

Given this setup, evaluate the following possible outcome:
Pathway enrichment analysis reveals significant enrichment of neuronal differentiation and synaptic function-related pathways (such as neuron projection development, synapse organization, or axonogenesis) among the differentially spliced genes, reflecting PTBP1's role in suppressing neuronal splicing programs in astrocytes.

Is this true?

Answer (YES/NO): NO